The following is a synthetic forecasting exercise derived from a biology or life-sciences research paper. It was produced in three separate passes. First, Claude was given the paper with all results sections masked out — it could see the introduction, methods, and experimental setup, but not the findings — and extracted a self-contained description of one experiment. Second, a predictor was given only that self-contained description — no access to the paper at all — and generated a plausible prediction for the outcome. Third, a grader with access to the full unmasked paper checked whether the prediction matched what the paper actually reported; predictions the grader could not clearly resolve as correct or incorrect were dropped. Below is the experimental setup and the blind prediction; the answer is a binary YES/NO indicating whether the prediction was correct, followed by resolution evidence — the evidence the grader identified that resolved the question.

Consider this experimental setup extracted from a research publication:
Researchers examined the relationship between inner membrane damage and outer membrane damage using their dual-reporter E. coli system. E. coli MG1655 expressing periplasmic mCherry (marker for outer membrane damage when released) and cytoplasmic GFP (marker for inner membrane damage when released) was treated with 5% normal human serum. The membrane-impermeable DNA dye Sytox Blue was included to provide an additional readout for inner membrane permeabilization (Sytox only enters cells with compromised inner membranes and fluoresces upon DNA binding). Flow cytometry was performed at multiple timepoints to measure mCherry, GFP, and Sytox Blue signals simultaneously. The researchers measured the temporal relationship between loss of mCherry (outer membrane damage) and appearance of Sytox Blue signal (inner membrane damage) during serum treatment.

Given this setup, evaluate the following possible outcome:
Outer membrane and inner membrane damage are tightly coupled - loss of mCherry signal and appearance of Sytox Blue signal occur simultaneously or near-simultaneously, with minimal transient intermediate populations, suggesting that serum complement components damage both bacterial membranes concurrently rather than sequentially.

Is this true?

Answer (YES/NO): NO